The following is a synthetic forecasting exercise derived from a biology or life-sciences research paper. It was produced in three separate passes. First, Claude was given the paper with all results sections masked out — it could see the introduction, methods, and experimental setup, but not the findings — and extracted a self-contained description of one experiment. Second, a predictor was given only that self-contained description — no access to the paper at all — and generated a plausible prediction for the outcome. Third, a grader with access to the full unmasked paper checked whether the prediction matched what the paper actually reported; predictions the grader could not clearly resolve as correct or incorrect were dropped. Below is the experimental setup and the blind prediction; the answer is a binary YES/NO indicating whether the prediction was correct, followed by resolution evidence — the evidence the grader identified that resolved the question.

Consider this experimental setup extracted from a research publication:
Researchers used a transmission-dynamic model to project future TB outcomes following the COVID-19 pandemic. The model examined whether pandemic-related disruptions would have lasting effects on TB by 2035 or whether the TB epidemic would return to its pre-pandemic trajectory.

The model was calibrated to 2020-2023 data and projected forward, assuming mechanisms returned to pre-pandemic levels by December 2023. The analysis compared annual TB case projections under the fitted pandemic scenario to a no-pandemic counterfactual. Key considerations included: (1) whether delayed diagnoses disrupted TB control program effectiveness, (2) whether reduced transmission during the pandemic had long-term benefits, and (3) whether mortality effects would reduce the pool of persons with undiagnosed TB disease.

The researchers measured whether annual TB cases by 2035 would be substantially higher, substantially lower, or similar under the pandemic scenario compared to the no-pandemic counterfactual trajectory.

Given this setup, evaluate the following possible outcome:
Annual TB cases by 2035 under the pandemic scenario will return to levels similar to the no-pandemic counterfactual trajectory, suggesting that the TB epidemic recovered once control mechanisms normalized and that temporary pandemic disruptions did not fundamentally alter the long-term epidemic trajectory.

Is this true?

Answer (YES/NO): NO